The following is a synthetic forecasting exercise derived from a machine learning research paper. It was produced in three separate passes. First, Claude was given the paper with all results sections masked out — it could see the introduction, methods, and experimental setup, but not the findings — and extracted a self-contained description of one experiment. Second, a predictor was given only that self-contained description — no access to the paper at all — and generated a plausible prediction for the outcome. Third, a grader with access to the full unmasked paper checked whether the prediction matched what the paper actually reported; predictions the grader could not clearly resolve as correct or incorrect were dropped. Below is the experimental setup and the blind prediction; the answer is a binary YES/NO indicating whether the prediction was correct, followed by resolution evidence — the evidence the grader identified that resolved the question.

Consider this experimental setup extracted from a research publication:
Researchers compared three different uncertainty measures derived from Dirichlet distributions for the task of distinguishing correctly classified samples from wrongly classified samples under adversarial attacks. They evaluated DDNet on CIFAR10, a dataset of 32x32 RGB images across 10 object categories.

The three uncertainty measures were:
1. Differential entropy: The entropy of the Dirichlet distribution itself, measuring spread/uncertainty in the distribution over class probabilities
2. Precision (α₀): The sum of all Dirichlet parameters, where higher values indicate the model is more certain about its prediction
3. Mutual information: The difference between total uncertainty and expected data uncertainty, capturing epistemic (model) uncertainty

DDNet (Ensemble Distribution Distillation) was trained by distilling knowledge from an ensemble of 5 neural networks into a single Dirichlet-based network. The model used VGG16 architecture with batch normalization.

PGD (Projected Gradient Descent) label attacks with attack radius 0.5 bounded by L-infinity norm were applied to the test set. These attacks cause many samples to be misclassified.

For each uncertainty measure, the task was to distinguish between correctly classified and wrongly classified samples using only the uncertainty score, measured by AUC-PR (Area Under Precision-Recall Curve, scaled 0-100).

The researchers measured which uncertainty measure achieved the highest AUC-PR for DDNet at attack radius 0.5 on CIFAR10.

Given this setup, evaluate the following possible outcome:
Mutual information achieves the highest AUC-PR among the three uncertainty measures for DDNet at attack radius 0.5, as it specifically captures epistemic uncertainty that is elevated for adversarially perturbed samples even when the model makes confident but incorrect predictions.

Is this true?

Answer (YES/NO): YES